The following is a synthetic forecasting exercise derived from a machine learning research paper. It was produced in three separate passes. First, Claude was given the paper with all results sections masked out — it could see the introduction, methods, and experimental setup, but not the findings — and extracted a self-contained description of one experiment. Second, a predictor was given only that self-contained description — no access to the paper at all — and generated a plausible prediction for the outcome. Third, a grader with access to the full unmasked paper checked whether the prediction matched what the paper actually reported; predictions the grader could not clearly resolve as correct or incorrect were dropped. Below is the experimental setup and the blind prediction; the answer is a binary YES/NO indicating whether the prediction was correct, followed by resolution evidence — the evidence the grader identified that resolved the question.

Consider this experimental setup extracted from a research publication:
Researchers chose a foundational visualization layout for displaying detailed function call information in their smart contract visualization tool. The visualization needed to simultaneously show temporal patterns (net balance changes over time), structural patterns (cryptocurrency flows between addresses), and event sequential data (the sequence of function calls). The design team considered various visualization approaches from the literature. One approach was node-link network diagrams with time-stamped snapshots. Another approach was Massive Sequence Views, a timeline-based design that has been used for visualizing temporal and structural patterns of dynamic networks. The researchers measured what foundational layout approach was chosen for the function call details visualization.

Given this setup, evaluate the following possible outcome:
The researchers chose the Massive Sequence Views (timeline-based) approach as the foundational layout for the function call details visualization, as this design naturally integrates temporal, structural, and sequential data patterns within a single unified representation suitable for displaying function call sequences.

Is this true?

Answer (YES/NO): YES